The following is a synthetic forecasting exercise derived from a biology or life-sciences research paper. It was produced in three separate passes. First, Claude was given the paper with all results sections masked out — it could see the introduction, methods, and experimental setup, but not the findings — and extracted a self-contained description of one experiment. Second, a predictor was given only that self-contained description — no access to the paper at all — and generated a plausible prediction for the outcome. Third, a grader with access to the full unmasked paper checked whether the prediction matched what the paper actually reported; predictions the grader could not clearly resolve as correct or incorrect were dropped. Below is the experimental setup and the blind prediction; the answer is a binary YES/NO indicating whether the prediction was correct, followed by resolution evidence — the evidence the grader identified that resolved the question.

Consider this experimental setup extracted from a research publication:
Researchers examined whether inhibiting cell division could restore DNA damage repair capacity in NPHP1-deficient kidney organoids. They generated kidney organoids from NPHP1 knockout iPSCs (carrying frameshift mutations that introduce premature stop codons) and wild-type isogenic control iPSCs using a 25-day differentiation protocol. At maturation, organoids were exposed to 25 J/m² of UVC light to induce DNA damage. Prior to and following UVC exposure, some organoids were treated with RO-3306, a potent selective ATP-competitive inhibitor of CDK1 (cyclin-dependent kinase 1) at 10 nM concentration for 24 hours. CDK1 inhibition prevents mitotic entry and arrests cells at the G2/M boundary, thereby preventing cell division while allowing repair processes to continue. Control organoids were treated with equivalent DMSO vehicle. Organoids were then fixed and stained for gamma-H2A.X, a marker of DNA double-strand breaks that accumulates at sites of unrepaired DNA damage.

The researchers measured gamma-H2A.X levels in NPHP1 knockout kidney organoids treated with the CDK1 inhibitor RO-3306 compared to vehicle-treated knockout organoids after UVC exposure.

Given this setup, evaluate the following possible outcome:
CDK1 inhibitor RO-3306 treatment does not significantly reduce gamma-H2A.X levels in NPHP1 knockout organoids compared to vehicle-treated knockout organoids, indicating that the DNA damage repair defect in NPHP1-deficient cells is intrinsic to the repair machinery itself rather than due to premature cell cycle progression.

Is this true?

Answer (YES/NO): NO